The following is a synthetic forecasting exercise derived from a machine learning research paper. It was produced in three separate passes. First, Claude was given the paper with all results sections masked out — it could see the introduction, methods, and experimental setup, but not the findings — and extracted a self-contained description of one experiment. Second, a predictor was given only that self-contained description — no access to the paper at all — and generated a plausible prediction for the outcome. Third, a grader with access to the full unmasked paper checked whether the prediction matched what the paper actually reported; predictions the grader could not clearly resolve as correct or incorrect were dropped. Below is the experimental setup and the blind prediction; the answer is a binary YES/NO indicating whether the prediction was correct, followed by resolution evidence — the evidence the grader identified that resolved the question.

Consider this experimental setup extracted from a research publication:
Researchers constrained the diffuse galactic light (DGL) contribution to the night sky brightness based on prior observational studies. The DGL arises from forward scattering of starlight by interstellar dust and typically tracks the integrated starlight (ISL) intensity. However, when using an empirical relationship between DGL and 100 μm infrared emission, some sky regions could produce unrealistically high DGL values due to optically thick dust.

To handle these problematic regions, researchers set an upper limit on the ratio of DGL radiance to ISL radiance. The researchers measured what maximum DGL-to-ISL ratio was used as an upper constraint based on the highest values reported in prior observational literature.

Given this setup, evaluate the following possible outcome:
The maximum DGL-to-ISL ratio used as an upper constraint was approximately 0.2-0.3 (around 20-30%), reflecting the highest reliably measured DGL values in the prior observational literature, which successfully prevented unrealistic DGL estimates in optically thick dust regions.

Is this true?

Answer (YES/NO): NO